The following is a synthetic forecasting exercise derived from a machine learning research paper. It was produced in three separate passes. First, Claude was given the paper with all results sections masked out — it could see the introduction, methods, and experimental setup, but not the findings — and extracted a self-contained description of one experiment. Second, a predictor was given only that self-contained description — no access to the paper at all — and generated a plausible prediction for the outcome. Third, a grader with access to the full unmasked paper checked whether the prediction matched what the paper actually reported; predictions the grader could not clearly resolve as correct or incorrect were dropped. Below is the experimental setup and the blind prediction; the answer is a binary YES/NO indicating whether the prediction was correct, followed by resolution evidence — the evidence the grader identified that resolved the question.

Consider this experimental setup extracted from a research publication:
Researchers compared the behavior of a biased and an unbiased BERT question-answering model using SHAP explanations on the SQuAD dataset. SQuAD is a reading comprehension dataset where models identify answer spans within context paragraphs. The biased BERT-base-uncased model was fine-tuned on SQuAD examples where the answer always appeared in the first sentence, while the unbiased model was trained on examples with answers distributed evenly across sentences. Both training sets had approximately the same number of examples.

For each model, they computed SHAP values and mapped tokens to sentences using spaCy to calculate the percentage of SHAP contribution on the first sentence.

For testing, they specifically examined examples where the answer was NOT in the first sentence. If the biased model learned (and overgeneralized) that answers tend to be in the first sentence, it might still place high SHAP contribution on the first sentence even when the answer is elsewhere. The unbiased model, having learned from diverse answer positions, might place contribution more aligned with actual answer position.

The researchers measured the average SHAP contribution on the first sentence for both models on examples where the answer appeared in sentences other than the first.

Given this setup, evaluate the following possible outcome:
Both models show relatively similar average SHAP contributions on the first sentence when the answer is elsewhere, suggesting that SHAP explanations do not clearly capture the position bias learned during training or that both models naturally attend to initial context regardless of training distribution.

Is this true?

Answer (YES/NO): NO